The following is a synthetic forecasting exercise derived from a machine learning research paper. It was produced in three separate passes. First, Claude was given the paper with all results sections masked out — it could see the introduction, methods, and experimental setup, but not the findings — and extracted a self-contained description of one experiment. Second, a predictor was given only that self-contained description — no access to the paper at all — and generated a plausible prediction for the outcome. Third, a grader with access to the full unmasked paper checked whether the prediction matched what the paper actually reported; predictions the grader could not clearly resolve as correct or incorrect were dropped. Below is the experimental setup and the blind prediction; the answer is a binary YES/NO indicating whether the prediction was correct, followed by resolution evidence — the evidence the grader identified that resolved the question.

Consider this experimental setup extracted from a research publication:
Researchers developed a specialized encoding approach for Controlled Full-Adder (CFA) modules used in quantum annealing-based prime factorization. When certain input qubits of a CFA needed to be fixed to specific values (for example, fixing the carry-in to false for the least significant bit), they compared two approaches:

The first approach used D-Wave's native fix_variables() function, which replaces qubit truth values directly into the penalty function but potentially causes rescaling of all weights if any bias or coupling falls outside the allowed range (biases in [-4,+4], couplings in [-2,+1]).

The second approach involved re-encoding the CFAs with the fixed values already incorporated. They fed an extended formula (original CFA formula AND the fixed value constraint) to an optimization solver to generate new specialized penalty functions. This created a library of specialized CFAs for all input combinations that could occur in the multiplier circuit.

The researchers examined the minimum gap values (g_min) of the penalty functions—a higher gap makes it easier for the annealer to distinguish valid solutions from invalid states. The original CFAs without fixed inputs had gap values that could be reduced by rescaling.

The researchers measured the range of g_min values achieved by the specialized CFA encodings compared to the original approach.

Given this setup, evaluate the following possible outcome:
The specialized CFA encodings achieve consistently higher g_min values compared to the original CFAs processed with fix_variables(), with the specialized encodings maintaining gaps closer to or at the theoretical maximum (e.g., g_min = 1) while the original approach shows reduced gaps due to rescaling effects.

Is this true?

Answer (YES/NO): NO